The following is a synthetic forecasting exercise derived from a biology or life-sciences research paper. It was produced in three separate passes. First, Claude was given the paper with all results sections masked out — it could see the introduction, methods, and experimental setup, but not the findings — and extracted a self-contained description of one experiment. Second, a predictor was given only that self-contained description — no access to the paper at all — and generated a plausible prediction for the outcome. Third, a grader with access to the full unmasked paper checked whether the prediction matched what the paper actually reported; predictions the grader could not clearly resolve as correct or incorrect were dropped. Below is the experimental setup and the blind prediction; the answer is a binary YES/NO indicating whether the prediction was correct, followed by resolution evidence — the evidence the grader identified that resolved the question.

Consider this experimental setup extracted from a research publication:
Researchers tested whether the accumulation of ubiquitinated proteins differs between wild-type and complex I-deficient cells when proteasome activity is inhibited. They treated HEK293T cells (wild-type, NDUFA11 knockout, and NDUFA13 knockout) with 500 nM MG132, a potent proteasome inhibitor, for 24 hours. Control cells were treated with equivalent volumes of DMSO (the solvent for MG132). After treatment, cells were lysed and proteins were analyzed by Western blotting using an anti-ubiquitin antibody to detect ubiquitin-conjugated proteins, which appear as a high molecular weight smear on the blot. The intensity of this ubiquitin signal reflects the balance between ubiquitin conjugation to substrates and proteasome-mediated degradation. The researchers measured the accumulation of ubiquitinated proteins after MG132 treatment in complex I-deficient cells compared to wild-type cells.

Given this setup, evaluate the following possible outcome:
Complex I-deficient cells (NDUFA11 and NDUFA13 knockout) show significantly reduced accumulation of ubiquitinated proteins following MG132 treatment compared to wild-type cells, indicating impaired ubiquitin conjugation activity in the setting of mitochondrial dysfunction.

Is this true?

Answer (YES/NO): NO